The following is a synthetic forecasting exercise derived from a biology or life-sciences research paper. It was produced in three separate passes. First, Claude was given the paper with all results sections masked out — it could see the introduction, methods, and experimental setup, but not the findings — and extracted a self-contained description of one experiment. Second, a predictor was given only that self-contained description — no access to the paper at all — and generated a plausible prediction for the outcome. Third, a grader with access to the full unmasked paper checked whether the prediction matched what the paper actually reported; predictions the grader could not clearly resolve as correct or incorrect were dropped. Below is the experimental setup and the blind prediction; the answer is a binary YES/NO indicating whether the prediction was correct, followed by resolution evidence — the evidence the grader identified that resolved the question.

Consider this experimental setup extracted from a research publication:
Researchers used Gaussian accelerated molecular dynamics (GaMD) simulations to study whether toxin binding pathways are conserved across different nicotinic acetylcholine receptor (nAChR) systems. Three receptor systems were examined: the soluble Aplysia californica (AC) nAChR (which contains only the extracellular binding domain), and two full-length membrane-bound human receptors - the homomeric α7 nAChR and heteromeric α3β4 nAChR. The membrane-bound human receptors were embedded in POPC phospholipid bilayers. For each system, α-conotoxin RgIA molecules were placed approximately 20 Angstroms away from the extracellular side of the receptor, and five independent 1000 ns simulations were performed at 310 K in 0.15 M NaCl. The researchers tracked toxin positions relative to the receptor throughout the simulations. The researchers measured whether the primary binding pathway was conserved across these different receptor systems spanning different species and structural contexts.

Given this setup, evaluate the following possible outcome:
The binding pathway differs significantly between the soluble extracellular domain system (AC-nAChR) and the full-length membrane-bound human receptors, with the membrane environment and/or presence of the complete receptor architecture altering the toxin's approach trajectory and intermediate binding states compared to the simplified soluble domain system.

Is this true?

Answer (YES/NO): NO